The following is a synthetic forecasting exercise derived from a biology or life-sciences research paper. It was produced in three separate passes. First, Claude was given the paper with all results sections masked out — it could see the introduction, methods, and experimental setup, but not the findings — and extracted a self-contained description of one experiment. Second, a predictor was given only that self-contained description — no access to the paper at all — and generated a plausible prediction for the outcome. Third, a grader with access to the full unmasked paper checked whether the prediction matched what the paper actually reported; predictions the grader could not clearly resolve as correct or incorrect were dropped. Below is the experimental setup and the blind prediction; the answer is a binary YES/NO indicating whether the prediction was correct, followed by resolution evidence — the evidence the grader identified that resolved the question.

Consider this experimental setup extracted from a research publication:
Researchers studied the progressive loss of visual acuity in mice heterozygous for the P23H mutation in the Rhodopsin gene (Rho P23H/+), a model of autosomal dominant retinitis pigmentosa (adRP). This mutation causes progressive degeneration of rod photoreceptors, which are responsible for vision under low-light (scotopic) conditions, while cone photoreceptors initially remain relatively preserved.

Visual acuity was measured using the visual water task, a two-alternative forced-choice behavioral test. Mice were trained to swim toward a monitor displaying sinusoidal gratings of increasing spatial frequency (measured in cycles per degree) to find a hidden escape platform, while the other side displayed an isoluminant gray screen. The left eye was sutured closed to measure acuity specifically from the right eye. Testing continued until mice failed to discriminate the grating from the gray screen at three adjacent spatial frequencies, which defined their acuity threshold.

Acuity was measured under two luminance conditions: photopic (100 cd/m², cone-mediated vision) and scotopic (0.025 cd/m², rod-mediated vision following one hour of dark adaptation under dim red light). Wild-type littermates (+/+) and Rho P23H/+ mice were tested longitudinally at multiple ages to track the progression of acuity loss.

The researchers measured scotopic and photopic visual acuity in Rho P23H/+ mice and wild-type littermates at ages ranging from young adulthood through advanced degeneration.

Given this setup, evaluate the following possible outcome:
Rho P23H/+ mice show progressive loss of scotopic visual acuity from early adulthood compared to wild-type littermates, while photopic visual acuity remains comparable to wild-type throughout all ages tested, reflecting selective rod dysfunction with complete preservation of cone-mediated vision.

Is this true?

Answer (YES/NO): NO